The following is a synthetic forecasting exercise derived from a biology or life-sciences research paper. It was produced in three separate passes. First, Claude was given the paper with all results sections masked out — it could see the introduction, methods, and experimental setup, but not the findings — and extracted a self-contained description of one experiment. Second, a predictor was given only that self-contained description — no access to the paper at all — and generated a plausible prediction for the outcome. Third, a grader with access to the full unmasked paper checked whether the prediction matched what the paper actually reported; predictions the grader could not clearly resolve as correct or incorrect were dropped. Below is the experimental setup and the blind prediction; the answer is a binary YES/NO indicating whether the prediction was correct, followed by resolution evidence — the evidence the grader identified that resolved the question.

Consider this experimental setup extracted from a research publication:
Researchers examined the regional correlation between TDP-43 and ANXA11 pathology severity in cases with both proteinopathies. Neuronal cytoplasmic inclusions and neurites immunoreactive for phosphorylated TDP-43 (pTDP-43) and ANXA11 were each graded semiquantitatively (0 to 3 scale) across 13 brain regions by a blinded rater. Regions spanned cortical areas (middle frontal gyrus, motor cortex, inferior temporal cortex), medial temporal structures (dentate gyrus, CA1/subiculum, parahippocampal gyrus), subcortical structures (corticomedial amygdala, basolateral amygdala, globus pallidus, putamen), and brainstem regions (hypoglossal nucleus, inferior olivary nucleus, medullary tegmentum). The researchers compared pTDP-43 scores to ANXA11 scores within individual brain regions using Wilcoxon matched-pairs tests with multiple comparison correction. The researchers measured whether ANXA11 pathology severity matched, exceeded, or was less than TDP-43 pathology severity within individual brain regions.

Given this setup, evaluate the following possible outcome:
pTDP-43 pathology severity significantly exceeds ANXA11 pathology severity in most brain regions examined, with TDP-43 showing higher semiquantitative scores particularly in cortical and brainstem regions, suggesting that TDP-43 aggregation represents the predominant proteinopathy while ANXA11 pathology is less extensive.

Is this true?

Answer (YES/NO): NO